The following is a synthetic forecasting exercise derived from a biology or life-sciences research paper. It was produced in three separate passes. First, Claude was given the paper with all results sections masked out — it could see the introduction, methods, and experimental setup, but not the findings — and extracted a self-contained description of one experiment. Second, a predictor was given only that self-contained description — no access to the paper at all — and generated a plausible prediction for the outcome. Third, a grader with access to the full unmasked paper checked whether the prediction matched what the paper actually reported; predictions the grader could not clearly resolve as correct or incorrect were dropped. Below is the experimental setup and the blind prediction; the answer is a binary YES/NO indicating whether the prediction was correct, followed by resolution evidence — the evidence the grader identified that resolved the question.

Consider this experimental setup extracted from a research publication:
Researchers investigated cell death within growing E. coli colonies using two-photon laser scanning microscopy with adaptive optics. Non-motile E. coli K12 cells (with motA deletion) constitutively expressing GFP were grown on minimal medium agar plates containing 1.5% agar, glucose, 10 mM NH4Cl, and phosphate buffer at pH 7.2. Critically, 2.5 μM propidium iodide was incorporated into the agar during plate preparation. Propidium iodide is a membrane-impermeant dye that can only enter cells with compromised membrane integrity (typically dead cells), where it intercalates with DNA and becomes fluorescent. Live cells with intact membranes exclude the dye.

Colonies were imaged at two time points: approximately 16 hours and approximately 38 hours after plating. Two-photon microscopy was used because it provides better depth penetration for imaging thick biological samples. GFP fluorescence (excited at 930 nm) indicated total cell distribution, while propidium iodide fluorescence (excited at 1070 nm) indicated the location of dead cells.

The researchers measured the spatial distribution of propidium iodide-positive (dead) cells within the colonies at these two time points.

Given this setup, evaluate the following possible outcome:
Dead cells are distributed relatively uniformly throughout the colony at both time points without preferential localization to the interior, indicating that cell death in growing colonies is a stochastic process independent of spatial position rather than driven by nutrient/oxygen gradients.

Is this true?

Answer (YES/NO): NO